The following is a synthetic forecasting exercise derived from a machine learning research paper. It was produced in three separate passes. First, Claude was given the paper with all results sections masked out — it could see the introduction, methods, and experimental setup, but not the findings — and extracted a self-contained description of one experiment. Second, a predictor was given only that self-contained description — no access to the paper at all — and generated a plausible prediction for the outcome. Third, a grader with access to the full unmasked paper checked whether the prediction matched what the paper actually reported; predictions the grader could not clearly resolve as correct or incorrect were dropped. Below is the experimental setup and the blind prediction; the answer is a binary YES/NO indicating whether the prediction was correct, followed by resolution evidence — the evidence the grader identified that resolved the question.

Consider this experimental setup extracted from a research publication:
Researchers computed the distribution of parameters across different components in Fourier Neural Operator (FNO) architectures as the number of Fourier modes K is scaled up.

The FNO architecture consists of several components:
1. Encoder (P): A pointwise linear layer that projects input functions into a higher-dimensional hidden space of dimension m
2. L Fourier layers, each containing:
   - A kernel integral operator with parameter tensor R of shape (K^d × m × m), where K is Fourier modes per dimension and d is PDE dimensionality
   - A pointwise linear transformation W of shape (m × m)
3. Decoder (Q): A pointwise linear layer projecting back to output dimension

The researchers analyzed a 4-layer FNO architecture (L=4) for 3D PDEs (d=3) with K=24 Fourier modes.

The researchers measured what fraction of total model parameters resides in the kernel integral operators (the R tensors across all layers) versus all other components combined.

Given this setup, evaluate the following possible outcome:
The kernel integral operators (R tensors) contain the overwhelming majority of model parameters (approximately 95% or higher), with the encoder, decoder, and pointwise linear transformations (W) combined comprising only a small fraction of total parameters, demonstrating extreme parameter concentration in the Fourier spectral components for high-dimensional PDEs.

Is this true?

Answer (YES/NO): YES